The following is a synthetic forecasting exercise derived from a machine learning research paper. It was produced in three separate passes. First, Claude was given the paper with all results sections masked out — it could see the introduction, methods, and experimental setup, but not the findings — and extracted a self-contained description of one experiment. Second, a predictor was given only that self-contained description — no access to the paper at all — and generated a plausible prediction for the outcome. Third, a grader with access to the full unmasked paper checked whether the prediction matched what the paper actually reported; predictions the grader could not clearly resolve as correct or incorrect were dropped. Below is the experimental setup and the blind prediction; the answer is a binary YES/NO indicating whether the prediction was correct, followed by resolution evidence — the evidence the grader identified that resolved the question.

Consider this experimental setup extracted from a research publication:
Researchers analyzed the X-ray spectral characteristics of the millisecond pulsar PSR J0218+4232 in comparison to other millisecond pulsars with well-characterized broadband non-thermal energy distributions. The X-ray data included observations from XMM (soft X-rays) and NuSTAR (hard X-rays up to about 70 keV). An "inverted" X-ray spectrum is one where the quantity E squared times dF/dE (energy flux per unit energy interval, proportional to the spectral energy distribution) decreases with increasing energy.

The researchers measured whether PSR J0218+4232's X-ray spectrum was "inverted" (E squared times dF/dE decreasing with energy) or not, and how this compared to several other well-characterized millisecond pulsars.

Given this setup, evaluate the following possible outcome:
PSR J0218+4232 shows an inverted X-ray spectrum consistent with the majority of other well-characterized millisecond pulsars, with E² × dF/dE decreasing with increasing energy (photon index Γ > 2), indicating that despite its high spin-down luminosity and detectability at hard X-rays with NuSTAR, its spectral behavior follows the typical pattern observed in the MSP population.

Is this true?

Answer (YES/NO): NO